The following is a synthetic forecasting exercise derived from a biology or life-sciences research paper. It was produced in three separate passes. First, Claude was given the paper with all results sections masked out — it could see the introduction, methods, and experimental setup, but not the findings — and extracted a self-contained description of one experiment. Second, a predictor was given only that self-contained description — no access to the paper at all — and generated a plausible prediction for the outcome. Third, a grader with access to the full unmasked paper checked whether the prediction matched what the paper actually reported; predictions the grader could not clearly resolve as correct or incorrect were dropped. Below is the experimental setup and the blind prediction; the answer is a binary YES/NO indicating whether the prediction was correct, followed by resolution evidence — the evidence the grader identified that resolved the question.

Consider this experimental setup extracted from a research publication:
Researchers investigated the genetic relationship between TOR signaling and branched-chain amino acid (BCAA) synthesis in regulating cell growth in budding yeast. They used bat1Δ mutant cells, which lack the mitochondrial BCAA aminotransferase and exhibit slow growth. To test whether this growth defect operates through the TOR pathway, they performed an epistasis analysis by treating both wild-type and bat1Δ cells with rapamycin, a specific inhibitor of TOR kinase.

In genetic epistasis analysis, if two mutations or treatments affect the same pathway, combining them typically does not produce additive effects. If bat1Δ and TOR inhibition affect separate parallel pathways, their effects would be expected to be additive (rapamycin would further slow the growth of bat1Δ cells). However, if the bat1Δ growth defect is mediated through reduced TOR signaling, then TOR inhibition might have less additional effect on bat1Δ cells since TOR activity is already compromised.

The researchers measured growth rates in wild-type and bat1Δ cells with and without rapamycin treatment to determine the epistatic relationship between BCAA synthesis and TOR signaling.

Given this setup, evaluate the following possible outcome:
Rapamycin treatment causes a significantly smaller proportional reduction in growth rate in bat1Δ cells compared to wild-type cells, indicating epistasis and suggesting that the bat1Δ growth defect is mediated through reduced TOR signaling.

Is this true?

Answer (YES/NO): YES